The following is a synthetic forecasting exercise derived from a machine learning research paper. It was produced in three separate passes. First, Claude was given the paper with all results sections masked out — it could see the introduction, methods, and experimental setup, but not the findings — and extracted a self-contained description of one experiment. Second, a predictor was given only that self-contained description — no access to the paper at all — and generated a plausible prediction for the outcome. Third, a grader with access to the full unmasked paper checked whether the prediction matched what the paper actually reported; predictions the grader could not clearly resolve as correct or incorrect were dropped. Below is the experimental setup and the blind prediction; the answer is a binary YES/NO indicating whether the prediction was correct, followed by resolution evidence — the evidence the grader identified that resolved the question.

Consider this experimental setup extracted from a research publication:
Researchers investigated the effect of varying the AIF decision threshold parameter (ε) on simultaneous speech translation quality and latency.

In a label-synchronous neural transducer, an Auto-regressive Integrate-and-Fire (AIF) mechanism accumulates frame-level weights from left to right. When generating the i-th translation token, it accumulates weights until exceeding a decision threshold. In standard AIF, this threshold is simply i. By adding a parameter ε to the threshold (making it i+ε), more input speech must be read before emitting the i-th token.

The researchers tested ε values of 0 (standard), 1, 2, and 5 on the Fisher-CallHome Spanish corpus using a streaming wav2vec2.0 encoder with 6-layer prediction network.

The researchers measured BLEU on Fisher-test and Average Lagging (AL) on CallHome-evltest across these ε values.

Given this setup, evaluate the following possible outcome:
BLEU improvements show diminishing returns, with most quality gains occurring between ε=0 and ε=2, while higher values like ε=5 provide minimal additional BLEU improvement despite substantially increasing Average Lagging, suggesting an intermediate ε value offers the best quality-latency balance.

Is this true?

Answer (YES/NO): NO